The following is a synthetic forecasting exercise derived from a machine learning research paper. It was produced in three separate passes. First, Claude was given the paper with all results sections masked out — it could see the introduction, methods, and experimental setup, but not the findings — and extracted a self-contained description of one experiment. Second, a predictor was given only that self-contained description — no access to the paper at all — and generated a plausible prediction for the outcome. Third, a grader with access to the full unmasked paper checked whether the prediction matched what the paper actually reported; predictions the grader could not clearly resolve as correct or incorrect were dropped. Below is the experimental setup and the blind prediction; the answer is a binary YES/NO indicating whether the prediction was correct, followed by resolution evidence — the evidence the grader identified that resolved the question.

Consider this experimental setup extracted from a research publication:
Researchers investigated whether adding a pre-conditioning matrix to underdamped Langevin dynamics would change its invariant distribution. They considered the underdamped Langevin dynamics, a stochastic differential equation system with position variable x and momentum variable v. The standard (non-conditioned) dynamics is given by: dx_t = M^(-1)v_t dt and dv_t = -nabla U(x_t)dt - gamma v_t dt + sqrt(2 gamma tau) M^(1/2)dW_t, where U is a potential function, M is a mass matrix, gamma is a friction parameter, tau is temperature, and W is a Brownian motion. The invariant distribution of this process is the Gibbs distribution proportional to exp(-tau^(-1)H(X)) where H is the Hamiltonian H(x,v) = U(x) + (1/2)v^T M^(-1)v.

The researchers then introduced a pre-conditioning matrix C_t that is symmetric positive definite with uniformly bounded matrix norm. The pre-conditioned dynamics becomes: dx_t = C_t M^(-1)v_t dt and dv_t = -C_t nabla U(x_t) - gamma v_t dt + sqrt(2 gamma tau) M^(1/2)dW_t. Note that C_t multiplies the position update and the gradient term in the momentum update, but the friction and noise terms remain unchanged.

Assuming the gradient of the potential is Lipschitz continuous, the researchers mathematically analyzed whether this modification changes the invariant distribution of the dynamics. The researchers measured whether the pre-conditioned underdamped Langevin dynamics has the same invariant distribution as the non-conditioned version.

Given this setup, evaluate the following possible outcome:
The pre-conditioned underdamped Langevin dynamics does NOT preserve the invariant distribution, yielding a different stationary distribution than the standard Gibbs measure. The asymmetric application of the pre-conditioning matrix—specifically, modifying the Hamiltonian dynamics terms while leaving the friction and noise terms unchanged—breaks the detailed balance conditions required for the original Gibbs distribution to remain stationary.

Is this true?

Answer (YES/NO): NO